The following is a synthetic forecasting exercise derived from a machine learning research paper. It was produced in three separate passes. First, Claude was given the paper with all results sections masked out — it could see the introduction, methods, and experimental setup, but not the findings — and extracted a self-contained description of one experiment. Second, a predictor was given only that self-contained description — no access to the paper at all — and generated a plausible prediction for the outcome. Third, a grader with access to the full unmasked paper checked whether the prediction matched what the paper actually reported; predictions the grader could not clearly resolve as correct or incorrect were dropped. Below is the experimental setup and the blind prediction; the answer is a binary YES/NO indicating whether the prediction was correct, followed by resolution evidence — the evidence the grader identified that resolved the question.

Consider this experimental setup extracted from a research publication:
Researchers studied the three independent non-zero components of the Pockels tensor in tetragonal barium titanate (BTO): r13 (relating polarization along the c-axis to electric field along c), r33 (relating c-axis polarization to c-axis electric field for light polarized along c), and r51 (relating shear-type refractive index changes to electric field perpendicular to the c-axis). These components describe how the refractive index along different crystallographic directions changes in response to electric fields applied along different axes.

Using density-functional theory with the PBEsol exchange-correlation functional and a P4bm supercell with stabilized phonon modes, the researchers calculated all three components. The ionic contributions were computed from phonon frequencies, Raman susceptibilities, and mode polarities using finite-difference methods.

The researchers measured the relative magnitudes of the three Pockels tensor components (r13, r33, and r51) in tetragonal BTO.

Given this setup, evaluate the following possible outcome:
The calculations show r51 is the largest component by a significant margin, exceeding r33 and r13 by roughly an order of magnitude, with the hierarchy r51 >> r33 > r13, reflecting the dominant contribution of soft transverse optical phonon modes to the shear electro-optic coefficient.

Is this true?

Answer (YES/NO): YES